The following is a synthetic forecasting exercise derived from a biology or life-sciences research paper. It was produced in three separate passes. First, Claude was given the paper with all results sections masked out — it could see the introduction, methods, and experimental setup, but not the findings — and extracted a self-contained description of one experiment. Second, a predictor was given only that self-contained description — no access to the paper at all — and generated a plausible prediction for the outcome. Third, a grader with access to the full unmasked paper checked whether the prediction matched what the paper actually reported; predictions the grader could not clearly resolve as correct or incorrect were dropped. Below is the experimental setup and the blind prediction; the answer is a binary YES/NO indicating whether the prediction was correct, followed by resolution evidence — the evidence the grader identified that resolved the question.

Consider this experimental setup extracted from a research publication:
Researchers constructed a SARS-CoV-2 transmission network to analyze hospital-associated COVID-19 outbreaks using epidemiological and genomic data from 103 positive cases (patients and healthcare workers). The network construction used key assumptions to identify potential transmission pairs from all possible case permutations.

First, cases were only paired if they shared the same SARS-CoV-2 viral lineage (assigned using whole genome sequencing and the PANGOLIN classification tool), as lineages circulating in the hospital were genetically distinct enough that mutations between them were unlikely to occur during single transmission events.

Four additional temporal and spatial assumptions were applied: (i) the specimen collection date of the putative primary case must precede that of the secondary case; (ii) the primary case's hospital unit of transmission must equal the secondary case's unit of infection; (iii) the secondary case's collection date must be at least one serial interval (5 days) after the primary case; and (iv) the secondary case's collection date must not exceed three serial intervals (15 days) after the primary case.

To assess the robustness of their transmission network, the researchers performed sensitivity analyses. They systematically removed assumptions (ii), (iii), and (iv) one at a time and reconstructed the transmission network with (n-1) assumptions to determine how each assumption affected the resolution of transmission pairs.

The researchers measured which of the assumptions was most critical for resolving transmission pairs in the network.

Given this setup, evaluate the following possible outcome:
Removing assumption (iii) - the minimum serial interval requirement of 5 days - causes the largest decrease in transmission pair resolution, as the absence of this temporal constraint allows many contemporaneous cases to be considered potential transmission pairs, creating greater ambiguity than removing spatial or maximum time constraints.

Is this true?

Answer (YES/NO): NO